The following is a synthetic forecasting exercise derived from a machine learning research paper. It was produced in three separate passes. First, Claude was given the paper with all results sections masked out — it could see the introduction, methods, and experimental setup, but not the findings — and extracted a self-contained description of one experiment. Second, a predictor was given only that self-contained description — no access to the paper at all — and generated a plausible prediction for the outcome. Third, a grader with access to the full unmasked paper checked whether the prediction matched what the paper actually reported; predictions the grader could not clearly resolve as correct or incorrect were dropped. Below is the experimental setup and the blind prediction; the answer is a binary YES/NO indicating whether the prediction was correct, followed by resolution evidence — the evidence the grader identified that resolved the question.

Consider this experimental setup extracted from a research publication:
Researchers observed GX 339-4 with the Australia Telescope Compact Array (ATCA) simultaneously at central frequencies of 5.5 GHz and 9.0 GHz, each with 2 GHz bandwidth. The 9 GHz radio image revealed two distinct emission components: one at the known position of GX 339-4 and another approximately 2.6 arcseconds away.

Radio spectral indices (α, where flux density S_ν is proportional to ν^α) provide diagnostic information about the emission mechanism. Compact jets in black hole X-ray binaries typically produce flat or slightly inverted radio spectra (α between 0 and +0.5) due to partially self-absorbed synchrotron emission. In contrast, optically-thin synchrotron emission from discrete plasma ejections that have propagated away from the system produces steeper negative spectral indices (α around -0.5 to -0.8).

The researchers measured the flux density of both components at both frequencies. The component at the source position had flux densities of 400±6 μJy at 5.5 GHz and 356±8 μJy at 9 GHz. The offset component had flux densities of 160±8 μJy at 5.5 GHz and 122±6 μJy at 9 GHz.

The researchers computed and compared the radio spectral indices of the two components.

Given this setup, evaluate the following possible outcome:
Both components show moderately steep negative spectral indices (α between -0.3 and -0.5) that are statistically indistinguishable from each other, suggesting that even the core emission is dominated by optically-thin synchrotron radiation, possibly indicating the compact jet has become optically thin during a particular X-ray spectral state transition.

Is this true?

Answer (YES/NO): NO